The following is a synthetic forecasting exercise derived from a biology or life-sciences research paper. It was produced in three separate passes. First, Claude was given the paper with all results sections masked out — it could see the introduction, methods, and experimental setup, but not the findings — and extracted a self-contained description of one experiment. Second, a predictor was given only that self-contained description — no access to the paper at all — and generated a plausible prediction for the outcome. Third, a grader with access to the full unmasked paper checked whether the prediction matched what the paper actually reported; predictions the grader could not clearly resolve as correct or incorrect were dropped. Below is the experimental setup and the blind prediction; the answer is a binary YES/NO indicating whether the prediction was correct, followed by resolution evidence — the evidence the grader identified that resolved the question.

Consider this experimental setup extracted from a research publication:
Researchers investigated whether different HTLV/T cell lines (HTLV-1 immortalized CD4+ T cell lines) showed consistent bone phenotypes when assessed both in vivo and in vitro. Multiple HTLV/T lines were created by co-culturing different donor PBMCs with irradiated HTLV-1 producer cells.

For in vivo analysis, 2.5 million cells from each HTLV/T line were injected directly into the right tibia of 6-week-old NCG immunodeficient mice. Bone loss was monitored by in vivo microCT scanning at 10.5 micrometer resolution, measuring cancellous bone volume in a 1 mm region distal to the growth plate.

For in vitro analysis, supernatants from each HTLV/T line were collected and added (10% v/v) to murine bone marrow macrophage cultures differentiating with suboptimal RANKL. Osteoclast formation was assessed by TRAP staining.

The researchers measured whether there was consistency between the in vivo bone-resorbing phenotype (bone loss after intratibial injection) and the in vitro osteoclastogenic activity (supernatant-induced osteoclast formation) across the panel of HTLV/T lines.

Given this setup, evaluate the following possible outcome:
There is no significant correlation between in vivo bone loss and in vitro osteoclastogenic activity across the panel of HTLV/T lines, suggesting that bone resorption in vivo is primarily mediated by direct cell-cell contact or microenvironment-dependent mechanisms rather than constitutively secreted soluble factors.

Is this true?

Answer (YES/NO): NO